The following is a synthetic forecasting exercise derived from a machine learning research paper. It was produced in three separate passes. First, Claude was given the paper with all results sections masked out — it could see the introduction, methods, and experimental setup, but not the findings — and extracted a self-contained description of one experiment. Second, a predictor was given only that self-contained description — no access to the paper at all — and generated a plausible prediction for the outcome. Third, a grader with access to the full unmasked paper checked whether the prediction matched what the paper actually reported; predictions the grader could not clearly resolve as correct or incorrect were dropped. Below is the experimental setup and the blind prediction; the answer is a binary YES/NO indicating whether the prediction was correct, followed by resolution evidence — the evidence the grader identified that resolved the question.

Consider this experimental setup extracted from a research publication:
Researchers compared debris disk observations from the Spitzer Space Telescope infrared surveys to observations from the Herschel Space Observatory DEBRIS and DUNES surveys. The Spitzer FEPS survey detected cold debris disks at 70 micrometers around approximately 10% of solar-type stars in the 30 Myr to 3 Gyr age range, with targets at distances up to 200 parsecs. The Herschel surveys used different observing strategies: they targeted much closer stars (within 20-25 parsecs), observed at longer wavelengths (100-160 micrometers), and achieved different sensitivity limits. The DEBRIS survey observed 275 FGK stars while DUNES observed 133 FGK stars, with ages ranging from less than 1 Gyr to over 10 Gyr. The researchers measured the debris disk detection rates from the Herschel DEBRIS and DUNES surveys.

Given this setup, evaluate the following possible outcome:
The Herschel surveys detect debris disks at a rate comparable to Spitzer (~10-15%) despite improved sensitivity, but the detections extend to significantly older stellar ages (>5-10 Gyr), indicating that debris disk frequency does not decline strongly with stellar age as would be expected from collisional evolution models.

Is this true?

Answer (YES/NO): NO